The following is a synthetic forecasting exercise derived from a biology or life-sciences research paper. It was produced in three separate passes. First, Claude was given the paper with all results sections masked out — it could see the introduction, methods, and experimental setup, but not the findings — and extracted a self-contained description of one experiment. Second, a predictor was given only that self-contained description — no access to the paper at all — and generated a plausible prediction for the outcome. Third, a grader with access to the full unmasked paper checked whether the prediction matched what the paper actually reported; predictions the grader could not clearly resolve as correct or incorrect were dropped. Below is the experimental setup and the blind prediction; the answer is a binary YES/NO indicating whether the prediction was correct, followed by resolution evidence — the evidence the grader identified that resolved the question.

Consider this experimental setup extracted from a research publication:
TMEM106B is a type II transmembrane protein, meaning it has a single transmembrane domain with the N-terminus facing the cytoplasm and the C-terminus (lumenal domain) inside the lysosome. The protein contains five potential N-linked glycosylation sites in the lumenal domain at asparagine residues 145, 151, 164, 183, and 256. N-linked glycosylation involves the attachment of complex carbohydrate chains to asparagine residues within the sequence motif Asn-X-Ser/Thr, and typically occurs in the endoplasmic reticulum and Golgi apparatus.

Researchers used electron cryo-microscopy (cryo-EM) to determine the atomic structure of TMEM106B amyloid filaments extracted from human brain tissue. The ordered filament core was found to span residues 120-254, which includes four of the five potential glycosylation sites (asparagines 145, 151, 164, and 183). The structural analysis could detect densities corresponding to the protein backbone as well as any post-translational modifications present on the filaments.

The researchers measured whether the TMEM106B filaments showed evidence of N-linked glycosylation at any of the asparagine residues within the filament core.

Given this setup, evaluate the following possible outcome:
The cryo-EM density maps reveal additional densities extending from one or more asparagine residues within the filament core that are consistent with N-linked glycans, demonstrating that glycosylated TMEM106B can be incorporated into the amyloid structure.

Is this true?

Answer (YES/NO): YES